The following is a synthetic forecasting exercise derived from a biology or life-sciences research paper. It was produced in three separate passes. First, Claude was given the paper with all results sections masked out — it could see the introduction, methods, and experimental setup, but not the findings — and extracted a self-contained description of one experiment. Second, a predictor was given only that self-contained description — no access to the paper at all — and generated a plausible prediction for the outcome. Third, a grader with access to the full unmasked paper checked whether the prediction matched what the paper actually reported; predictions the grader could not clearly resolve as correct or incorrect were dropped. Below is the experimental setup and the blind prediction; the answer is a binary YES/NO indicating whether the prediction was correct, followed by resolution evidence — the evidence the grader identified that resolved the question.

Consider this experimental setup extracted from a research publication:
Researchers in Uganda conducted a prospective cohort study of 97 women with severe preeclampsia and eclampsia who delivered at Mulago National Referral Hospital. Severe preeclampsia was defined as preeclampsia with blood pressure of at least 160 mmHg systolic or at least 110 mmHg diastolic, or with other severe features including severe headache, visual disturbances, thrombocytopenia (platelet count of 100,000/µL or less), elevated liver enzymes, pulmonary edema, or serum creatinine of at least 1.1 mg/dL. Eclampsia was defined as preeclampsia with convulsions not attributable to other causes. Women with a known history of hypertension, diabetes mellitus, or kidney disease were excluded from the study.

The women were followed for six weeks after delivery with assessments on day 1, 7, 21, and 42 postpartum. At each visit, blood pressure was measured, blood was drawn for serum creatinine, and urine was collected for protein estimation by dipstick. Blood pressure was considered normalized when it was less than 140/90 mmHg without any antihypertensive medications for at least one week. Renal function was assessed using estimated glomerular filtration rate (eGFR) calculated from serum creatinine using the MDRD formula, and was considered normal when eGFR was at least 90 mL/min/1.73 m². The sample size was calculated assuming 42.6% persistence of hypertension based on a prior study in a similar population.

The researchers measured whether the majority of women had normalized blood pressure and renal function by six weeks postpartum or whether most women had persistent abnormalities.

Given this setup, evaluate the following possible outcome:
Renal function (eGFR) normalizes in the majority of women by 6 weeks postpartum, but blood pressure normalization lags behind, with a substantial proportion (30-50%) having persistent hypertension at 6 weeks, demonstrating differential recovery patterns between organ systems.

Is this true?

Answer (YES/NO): NO